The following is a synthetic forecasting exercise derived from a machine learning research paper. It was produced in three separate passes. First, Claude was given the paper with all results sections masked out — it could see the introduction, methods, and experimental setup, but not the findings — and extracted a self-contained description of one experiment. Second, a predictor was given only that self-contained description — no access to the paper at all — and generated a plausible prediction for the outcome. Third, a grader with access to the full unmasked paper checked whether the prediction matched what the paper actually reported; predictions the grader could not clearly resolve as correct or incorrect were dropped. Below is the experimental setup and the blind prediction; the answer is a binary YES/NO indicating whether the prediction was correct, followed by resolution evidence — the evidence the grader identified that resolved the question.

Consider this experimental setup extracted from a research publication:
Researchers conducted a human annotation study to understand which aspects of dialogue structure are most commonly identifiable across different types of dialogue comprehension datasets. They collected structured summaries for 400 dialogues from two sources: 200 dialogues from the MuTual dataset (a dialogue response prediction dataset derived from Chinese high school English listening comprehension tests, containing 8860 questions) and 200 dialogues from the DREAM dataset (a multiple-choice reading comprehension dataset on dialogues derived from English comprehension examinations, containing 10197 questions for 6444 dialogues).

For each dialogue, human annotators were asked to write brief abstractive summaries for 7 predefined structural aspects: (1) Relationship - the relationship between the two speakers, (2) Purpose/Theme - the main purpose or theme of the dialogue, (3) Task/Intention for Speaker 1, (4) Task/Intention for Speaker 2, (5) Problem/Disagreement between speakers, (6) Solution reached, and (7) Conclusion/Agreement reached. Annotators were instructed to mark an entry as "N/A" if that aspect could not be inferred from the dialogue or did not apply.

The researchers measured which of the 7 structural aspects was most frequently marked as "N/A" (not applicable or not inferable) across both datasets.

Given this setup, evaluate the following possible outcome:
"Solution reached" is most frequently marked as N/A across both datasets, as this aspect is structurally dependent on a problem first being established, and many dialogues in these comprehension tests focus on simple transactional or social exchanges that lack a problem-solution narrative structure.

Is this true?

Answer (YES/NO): NO